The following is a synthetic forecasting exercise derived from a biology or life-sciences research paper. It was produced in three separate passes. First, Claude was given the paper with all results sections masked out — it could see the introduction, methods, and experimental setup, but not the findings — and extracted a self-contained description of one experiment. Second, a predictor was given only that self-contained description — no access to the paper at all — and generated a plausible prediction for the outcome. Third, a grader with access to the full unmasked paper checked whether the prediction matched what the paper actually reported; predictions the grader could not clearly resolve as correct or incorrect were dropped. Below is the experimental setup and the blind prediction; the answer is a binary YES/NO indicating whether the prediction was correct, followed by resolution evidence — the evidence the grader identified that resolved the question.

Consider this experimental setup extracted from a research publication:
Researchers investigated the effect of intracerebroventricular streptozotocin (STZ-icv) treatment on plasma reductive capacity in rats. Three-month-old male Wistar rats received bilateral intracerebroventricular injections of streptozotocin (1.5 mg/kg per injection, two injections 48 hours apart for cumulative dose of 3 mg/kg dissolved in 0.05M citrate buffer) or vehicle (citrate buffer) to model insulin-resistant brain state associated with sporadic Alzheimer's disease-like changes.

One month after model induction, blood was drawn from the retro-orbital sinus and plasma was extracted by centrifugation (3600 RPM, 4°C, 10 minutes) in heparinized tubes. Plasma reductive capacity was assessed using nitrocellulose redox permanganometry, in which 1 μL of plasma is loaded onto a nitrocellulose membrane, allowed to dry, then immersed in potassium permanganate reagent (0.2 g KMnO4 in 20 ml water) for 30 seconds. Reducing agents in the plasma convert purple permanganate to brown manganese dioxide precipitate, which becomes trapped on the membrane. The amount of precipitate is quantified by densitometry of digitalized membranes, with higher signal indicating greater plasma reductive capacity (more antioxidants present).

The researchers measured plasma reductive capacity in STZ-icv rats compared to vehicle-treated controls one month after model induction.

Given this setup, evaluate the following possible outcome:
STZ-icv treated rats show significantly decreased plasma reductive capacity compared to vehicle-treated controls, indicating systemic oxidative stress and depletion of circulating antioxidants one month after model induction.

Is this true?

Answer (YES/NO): YES